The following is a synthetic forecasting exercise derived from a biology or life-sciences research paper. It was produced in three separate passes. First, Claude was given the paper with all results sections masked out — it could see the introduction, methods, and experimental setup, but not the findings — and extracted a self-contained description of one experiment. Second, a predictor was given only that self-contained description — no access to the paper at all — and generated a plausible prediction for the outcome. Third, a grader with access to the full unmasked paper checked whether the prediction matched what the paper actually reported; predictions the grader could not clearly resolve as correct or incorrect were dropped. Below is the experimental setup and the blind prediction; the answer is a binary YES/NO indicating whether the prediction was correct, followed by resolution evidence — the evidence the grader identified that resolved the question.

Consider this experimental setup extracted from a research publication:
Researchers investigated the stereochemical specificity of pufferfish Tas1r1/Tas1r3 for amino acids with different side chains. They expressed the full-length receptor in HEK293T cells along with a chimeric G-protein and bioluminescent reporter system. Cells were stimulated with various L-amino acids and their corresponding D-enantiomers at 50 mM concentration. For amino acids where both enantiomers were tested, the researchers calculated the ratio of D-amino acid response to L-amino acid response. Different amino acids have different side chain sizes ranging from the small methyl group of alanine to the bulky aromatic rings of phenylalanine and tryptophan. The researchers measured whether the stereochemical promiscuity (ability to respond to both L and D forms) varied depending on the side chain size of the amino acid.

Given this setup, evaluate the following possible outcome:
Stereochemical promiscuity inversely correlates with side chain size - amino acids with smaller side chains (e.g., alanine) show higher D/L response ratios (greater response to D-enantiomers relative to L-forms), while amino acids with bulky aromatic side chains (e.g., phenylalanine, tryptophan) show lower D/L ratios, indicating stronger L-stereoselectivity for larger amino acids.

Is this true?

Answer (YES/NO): NO